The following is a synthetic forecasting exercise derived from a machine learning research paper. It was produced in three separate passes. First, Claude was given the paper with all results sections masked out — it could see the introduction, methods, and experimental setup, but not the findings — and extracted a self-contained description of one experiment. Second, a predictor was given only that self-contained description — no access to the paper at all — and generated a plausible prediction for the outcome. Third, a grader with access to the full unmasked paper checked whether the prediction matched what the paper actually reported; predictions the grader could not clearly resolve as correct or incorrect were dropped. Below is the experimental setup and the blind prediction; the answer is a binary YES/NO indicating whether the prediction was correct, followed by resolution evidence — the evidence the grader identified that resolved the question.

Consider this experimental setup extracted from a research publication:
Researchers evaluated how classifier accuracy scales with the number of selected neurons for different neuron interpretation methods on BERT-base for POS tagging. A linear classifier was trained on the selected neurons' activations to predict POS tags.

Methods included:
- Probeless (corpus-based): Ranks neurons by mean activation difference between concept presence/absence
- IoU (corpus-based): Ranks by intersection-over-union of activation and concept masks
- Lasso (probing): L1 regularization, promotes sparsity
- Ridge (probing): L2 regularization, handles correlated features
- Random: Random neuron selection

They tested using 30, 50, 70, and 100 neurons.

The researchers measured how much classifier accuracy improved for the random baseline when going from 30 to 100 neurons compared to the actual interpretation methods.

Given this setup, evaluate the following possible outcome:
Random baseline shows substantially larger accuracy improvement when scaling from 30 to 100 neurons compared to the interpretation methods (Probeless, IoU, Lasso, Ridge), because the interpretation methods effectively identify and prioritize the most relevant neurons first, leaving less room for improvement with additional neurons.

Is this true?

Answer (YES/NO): YES